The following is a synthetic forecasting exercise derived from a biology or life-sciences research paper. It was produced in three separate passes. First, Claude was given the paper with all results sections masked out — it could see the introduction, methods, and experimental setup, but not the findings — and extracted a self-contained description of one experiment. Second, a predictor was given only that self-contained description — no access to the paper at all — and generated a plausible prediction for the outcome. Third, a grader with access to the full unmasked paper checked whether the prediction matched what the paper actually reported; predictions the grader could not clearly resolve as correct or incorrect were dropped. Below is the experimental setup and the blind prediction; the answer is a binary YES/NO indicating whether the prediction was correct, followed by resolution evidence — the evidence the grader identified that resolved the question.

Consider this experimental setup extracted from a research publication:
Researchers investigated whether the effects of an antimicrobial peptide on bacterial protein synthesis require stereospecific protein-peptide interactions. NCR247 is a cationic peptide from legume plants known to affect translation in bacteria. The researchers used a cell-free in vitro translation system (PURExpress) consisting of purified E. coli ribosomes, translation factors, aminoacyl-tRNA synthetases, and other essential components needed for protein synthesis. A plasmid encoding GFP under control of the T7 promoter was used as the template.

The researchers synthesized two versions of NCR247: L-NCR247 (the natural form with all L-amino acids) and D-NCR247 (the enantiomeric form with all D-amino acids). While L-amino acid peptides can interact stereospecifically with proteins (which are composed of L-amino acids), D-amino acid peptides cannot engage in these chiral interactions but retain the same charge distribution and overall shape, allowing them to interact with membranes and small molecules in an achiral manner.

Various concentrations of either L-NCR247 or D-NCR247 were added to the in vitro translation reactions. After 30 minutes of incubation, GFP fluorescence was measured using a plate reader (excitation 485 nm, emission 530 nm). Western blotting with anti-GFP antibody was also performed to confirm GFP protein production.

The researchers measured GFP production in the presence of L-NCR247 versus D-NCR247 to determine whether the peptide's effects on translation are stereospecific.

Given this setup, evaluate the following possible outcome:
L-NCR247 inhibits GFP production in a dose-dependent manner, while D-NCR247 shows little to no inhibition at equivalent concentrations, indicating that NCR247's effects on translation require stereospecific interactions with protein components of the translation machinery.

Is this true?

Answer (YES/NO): NO